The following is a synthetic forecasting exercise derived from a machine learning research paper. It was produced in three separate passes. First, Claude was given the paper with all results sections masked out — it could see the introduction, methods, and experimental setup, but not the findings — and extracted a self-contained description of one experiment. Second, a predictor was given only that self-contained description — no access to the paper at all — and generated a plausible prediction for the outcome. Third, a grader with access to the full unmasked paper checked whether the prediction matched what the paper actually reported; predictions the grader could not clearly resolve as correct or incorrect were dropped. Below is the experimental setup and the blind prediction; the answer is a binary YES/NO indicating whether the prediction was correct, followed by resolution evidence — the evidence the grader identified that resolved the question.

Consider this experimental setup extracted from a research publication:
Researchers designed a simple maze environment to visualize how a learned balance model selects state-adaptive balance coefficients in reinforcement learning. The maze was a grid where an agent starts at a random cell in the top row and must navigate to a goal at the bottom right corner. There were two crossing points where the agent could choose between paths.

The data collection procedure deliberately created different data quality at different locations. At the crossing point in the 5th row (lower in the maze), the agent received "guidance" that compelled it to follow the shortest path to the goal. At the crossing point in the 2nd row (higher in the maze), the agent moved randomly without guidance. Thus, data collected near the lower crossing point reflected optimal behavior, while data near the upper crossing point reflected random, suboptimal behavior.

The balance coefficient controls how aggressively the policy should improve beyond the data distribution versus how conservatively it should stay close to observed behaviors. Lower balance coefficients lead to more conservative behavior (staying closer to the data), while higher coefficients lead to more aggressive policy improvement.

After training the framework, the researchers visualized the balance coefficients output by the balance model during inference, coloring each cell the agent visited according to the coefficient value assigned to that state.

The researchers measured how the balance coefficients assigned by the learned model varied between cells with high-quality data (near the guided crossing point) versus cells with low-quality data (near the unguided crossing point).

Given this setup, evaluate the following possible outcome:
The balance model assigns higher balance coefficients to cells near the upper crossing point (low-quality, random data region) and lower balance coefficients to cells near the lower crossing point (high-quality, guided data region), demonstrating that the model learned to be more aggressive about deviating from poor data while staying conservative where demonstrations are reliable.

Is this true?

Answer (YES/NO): YES